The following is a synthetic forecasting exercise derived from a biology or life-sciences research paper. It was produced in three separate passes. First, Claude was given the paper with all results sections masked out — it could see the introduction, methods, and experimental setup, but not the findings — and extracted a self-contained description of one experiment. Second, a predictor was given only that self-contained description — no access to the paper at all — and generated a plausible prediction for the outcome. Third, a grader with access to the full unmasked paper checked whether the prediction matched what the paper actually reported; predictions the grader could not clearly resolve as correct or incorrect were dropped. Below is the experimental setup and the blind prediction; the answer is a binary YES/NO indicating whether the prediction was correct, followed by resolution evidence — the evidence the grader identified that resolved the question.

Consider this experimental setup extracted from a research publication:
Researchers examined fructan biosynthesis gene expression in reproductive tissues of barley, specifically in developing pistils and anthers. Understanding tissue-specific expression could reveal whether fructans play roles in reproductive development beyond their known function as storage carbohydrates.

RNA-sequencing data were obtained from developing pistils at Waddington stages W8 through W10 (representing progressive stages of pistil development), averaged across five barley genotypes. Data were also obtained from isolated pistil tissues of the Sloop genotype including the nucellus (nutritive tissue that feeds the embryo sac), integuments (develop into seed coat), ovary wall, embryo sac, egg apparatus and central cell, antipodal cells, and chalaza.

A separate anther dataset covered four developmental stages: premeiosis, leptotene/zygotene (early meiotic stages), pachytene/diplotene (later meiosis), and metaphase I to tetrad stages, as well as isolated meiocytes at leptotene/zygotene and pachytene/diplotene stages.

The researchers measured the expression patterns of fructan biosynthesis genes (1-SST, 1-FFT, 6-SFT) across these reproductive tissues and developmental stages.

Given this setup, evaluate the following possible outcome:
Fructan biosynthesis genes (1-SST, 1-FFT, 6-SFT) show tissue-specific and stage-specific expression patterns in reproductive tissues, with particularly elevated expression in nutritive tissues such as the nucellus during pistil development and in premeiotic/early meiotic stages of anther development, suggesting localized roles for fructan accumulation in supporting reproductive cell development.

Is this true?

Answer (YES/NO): NO